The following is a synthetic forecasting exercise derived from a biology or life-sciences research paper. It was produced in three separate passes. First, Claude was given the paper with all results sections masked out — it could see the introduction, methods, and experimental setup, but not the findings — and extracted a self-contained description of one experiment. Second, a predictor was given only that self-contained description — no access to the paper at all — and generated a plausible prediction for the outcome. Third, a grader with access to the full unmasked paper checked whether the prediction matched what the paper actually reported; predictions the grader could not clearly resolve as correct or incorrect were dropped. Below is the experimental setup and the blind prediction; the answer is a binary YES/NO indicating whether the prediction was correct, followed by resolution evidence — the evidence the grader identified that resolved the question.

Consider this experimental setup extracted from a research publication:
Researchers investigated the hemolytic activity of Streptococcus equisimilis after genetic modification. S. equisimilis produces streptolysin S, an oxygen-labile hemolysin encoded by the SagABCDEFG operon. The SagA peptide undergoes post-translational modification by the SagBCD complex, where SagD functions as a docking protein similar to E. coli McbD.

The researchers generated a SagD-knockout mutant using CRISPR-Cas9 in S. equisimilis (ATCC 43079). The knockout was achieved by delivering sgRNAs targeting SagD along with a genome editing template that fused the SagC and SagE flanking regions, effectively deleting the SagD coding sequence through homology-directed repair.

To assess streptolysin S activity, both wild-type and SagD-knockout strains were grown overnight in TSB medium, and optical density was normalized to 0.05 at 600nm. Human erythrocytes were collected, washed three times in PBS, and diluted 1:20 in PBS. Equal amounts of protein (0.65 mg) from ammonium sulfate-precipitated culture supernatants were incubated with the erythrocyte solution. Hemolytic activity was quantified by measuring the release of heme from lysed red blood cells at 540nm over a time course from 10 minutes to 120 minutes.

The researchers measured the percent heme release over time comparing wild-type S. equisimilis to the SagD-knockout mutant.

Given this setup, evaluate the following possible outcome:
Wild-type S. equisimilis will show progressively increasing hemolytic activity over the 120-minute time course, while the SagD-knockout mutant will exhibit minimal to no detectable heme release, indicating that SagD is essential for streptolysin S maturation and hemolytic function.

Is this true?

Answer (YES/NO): NO